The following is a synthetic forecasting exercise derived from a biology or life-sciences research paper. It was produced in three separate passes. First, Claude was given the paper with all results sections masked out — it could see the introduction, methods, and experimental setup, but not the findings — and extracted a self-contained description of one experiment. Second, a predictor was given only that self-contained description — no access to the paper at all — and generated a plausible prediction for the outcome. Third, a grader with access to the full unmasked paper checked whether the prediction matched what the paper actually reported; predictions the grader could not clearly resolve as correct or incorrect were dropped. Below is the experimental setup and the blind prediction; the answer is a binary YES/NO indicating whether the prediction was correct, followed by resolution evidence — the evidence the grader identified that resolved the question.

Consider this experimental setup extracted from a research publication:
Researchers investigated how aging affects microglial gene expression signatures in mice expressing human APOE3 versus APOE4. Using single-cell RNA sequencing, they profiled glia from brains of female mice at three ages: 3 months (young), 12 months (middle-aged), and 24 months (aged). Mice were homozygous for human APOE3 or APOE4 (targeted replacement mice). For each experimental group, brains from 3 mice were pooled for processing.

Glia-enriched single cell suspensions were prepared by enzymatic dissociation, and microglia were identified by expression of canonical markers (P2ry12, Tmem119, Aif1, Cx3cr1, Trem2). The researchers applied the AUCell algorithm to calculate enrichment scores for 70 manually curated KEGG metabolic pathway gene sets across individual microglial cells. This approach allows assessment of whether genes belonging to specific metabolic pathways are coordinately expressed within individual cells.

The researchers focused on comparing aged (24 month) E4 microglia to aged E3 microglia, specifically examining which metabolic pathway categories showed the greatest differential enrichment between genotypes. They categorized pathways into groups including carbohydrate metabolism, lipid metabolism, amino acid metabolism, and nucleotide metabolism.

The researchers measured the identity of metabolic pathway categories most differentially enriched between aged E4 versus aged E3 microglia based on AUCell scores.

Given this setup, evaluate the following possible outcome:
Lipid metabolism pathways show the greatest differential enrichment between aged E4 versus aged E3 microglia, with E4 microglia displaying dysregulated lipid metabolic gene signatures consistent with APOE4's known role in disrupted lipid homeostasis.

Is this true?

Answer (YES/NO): NO